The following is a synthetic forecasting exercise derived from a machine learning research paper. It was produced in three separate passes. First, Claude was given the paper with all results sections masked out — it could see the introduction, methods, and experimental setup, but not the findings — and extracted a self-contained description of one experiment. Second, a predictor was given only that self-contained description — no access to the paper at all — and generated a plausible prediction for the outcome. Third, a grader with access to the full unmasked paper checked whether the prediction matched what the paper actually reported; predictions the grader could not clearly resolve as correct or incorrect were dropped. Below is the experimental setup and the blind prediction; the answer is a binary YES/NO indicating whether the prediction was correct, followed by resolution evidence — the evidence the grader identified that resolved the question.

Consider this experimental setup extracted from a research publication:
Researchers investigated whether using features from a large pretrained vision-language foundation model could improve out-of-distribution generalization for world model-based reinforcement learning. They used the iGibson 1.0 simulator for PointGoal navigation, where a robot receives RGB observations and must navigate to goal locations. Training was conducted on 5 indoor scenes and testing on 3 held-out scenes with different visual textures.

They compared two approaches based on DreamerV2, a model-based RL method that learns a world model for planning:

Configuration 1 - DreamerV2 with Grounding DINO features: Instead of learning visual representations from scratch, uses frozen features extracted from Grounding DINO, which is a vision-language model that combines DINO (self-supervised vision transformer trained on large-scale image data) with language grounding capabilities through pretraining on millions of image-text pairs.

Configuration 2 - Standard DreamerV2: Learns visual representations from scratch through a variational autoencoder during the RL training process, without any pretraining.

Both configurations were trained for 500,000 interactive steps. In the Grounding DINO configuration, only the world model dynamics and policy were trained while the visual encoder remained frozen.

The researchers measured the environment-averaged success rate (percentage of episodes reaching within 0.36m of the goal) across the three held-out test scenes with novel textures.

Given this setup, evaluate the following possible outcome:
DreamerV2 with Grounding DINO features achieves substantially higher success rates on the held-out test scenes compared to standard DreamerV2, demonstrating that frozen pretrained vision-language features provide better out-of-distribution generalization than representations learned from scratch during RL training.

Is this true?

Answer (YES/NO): YES